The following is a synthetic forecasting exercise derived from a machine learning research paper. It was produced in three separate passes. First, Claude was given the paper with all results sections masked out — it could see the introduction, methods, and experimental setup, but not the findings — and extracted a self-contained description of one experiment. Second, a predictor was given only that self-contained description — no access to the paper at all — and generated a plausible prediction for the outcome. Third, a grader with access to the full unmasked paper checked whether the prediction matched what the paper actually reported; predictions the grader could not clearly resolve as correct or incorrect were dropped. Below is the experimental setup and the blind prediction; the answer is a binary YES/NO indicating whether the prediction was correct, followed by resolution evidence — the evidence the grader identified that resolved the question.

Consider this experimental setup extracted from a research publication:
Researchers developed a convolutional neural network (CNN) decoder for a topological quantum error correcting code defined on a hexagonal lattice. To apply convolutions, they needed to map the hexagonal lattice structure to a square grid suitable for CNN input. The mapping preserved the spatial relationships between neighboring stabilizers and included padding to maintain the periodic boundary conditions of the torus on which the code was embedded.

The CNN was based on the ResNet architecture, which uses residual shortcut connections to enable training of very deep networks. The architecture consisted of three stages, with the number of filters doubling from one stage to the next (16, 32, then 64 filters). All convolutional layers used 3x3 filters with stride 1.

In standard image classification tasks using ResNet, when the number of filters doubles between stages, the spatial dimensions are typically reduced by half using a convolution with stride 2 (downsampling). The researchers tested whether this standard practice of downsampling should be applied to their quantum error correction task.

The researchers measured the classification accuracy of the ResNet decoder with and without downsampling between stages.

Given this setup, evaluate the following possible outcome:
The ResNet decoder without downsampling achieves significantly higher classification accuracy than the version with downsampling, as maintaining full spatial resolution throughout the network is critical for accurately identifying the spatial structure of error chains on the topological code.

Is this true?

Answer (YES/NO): YES